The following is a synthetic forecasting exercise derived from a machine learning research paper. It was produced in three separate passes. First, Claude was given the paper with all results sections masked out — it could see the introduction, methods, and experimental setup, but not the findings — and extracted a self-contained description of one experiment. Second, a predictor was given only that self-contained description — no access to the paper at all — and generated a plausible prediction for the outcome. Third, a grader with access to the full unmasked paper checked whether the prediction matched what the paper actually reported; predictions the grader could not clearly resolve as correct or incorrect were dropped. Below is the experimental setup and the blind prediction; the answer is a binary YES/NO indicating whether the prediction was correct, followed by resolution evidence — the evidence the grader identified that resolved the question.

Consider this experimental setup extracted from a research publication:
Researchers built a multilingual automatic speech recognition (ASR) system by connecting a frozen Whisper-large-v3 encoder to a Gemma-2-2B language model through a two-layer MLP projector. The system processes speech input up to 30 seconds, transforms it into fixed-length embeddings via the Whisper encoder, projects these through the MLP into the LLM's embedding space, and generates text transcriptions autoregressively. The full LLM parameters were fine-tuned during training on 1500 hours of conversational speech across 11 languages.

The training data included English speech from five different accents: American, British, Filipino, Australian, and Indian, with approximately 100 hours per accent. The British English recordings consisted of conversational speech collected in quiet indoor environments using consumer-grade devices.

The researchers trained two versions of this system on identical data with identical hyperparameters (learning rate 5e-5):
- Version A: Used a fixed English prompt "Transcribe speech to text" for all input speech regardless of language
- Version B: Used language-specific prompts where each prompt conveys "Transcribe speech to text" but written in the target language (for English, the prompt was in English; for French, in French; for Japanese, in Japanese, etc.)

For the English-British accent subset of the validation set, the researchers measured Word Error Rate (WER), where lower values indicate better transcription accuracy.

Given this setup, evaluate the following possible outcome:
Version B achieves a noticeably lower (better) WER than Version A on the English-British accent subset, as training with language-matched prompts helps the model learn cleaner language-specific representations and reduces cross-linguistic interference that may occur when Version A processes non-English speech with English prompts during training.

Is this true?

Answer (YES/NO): NO